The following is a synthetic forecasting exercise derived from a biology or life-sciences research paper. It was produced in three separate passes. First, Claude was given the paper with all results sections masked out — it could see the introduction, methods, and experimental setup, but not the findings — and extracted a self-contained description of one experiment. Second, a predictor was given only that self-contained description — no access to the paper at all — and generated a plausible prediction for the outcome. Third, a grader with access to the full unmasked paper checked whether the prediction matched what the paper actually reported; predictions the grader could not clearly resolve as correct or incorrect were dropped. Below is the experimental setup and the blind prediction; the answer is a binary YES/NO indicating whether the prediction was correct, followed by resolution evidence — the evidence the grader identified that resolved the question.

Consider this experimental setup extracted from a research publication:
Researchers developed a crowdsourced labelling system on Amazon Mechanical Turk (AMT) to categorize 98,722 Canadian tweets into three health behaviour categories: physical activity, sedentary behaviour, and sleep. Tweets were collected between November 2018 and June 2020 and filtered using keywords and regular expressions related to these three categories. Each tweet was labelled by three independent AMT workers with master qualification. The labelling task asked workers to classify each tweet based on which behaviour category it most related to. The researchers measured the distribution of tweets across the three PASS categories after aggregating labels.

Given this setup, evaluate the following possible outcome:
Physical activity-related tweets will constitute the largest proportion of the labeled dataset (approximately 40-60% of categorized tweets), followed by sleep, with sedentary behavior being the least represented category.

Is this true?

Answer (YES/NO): YES